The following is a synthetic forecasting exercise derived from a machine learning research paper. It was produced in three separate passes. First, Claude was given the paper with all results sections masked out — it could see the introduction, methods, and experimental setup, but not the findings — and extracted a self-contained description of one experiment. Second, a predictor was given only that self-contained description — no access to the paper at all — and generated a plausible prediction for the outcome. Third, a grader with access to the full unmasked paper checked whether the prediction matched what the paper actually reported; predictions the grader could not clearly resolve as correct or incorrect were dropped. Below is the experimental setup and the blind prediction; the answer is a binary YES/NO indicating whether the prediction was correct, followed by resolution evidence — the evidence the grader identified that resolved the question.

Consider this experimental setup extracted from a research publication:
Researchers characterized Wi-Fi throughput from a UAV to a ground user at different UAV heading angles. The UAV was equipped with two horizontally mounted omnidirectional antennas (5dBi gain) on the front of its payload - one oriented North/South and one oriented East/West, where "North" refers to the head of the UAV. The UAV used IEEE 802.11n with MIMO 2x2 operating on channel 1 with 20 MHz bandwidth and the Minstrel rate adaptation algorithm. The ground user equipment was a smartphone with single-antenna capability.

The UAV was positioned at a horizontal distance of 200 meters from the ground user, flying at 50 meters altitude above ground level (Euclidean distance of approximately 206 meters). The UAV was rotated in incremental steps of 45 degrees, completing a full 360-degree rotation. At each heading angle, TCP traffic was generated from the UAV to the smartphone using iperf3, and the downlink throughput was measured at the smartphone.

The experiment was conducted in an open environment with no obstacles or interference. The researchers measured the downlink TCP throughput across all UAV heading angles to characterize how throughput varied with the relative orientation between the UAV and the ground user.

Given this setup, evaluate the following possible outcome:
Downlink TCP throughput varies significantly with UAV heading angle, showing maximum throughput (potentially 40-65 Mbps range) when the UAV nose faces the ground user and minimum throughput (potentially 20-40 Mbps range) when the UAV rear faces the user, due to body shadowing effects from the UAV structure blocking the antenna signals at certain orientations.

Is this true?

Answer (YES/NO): NO